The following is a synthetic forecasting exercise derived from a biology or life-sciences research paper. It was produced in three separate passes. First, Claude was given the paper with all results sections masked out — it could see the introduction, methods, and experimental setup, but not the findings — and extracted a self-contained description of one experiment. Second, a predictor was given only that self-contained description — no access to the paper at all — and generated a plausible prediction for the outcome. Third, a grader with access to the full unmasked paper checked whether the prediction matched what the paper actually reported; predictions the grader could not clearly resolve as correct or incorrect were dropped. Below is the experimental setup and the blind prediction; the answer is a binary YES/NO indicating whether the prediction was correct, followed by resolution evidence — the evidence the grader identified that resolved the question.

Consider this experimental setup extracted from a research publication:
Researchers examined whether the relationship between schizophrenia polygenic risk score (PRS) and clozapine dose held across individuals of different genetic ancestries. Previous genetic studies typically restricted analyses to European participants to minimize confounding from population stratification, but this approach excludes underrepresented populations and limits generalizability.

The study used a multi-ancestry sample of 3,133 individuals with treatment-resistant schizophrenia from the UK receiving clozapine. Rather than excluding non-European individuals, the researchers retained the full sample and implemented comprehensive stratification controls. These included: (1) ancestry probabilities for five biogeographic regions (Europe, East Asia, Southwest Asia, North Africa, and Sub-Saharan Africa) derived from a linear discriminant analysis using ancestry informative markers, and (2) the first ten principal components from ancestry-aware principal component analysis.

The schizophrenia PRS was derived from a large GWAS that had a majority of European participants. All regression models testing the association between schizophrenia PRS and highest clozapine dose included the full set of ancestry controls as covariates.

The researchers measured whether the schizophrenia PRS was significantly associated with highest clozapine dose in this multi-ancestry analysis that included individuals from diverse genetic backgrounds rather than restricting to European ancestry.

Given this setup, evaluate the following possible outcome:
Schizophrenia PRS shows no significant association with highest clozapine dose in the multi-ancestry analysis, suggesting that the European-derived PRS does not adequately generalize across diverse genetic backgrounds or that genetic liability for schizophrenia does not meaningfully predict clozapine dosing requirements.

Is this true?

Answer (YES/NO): NO